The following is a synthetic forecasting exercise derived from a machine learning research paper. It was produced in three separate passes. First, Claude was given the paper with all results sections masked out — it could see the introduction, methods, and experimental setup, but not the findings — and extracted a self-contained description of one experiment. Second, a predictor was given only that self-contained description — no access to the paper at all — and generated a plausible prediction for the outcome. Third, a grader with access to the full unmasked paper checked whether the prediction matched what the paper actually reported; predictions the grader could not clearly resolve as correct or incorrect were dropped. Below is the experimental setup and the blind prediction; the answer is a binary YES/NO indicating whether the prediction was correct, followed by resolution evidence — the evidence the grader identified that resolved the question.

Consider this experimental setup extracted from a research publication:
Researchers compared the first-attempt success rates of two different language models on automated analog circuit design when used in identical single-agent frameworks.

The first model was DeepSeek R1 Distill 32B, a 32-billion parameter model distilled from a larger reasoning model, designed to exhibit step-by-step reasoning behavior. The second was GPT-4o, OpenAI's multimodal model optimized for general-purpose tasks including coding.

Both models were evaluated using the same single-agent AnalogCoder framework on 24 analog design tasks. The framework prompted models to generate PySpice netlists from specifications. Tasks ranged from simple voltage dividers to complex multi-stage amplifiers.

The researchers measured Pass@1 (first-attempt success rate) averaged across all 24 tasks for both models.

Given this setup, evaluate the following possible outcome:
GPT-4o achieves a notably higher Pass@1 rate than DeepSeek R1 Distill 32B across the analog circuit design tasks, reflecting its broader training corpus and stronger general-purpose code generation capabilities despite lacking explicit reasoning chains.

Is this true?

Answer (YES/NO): YES